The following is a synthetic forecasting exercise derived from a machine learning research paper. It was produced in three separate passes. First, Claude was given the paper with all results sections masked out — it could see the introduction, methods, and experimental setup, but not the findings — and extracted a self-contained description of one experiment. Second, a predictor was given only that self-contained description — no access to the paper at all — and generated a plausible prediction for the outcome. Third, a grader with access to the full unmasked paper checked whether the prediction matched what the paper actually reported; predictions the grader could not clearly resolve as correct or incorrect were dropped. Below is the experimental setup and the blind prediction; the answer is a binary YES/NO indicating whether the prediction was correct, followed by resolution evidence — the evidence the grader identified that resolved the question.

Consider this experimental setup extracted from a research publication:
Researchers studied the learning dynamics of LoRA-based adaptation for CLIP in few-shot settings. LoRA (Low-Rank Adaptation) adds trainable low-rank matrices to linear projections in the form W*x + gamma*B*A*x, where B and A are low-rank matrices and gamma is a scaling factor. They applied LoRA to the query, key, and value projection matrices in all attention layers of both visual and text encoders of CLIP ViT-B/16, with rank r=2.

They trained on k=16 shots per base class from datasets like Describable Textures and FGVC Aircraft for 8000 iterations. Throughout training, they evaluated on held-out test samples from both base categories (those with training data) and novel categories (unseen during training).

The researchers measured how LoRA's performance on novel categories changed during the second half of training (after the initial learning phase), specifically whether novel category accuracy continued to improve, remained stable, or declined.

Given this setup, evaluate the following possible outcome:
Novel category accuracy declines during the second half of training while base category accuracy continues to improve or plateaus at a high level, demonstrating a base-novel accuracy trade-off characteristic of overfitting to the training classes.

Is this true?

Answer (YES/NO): YES